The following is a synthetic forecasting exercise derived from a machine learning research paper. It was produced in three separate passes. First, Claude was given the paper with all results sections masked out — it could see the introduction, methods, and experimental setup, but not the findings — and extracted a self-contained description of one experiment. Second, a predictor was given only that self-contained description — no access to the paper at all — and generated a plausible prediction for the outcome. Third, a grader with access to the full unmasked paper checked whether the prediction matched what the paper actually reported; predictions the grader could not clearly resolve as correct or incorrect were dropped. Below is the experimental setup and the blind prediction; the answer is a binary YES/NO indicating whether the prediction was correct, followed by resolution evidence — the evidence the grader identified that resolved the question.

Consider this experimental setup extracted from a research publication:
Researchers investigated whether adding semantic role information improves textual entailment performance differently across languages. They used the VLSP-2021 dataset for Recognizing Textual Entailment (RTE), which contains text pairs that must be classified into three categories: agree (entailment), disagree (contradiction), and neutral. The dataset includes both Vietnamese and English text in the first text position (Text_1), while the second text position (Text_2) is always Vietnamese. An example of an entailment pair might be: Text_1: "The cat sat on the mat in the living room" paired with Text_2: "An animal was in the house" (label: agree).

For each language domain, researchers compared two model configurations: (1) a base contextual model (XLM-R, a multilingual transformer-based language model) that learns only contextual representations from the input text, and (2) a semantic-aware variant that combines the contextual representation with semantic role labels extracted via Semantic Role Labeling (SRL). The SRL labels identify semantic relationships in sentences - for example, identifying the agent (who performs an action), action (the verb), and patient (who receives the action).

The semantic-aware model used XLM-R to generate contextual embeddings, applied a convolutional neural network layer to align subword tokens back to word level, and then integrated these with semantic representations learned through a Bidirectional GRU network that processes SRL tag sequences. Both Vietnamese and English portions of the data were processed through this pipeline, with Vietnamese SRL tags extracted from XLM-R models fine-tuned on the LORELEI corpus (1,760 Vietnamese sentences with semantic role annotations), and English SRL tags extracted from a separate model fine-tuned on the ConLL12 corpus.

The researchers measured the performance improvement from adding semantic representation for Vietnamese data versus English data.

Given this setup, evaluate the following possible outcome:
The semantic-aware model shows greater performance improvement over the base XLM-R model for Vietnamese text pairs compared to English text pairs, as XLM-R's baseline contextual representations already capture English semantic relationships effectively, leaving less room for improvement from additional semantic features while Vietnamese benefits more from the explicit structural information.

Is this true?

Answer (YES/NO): YES